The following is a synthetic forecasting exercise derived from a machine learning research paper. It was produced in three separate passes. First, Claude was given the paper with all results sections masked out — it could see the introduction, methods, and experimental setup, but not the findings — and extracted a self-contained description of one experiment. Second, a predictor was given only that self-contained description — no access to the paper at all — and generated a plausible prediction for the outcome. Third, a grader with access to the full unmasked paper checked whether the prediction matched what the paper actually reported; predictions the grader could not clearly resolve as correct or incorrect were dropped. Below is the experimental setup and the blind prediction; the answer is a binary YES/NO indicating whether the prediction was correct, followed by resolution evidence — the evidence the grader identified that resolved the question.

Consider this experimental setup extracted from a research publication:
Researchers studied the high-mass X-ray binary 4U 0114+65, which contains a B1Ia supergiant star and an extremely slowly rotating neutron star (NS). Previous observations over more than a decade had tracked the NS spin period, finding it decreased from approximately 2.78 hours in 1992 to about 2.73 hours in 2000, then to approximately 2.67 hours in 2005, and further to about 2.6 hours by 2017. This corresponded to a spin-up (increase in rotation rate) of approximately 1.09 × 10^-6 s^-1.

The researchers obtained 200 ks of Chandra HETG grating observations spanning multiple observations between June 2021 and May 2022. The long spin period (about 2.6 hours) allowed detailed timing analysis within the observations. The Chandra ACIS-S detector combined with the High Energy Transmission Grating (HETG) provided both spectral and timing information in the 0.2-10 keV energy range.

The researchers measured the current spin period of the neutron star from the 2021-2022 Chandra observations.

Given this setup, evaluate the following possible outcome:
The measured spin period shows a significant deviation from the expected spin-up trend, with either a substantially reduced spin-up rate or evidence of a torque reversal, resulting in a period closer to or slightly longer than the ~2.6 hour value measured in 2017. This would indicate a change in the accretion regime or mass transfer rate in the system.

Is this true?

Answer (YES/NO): NO